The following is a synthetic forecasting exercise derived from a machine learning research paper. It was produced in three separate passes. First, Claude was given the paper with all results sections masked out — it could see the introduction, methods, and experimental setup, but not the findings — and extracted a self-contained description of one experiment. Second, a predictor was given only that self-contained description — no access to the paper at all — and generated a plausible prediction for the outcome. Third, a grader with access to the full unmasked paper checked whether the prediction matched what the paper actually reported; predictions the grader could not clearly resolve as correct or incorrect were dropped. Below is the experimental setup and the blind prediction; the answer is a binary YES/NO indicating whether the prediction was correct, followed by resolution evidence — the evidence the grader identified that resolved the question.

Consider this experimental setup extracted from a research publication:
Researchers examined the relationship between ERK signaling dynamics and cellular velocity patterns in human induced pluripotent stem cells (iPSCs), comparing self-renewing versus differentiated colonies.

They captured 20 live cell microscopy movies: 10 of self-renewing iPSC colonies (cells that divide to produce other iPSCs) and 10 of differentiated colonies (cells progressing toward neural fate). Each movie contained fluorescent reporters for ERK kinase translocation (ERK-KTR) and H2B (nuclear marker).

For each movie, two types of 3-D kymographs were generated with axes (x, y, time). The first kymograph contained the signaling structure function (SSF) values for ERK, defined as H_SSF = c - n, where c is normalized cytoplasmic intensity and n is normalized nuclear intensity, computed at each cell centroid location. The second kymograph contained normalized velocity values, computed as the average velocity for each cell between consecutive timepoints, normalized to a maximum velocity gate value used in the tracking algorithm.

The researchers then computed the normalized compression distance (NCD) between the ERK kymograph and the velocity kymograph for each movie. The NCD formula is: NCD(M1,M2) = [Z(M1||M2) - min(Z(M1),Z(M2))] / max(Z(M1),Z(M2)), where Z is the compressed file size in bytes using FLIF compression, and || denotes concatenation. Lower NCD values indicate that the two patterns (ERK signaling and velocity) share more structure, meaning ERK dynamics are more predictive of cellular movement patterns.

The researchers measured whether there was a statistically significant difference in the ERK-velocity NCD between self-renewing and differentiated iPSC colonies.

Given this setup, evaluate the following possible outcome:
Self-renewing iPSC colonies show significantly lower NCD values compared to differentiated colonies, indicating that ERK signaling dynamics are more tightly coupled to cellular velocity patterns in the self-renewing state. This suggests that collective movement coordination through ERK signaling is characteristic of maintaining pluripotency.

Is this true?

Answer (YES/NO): NO